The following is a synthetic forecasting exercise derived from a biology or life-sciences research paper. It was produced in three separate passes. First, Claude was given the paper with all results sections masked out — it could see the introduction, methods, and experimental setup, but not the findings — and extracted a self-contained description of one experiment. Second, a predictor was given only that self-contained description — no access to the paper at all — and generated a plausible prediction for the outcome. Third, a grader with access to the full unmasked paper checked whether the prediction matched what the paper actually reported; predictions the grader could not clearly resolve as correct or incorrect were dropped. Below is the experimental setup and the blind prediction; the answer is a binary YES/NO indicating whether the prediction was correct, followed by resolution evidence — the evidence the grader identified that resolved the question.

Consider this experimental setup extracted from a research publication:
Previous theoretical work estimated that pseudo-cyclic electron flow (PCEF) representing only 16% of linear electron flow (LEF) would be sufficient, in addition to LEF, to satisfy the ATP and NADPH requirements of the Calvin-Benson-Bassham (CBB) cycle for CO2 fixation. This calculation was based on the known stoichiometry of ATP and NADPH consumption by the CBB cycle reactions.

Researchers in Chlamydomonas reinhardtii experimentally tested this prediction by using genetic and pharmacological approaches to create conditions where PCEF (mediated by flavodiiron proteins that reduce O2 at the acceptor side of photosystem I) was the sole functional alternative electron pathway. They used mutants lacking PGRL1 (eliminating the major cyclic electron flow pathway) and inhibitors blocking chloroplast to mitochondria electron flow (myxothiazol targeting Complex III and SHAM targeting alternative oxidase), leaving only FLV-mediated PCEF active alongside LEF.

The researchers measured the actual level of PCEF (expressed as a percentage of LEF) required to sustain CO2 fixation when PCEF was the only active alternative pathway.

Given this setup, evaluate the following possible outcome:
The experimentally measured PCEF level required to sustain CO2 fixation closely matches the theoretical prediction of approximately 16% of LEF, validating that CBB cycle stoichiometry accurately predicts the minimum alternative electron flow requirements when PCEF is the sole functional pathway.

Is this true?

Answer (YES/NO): NO